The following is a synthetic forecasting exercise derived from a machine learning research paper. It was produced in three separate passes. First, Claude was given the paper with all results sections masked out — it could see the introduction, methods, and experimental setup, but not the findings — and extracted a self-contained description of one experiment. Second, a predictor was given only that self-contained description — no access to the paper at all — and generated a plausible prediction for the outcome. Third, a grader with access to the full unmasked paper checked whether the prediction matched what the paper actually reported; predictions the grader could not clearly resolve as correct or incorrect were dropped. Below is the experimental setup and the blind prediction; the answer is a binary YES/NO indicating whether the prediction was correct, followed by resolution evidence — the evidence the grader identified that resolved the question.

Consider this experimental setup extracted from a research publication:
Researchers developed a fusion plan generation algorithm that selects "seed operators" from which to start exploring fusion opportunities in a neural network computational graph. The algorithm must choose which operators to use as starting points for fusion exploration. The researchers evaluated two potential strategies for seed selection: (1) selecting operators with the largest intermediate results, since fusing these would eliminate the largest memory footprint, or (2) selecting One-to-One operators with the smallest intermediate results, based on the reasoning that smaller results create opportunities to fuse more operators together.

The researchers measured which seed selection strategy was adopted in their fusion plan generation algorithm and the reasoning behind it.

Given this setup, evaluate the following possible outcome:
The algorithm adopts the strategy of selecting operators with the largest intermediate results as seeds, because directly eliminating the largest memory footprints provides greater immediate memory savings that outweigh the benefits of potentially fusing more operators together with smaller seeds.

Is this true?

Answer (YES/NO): NO